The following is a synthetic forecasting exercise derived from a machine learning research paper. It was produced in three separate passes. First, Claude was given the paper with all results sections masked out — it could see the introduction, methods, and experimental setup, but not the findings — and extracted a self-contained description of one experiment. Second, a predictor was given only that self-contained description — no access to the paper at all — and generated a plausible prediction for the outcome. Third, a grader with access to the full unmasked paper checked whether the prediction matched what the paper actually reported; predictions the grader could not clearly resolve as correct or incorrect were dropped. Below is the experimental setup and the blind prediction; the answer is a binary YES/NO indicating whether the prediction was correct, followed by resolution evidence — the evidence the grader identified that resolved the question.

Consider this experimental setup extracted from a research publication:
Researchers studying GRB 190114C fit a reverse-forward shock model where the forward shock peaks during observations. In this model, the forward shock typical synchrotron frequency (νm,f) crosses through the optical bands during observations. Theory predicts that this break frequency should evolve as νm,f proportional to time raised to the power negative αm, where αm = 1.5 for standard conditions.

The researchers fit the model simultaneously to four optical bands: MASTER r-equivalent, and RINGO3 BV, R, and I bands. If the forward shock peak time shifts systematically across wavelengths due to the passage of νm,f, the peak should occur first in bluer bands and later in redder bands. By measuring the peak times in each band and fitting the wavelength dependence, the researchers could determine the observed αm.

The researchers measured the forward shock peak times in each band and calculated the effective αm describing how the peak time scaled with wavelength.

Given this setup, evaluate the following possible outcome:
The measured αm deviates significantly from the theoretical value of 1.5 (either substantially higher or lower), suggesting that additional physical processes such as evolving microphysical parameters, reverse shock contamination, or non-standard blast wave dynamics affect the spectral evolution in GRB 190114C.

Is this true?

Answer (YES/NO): NO